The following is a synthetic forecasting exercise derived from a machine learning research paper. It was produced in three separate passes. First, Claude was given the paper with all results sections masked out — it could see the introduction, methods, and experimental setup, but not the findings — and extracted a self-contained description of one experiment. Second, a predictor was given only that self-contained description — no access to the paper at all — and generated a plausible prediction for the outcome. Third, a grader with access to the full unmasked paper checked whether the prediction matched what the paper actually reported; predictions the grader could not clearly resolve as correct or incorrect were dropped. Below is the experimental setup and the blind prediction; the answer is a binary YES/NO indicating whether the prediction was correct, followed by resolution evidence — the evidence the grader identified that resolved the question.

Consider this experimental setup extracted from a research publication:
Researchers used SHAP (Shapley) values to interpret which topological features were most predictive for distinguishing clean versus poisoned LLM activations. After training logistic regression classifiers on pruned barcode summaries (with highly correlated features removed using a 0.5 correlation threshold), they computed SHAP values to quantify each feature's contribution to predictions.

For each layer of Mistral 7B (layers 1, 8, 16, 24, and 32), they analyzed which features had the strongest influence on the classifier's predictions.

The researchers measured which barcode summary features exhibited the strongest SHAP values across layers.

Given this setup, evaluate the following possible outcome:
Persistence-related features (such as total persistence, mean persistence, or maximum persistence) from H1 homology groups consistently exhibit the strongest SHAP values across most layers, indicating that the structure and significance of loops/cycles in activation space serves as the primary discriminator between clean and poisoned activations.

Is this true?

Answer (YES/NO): NO